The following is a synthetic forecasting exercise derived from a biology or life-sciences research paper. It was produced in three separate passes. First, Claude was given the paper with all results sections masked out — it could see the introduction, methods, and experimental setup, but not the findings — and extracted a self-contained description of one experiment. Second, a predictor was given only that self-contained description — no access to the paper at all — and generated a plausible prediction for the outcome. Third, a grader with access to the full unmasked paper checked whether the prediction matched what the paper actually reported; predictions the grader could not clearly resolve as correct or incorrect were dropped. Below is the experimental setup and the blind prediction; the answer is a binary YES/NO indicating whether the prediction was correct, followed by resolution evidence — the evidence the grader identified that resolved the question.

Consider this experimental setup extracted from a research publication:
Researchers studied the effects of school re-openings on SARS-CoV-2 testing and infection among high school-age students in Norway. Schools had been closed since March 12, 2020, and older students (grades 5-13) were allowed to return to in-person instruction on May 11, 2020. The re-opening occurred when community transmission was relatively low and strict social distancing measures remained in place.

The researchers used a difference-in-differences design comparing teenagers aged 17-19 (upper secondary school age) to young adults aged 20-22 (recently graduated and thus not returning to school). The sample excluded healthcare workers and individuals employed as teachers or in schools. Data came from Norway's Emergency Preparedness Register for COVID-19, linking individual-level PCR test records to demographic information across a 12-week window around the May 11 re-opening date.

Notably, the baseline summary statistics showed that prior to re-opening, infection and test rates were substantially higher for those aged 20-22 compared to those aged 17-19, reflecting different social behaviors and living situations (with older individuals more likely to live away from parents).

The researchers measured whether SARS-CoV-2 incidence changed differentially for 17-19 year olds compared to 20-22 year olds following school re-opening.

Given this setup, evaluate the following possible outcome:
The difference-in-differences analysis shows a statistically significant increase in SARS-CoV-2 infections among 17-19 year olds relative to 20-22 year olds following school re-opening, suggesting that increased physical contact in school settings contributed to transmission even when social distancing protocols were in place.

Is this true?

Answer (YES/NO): NO